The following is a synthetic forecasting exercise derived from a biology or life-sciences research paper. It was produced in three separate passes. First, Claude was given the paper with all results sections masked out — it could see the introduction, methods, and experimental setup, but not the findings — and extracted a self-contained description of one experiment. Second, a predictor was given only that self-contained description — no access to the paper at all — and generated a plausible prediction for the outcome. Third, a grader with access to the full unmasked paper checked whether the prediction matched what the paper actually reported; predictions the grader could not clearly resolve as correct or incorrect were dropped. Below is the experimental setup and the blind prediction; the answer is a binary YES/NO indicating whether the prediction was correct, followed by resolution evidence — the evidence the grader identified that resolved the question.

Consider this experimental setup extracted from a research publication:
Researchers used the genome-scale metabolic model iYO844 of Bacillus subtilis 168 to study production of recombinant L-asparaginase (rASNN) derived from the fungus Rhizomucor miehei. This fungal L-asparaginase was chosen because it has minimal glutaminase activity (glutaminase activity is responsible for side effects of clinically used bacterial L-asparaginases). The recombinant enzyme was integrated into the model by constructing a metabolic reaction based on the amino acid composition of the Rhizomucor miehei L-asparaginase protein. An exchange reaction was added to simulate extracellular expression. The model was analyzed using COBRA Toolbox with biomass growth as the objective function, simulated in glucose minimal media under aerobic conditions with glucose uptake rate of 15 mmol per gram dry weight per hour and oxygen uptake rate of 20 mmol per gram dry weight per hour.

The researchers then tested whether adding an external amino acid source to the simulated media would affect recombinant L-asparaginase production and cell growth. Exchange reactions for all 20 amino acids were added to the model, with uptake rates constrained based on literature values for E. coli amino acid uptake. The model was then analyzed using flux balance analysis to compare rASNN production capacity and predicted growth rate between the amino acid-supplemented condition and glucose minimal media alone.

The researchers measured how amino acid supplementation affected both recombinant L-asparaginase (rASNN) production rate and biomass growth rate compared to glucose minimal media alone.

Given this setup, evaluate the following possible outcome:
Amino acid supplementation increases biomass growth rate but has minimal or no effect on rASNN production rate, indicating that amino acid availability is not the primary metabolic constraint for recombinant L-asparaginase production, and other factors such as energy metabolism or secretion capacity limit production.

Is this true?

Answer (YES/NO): NO